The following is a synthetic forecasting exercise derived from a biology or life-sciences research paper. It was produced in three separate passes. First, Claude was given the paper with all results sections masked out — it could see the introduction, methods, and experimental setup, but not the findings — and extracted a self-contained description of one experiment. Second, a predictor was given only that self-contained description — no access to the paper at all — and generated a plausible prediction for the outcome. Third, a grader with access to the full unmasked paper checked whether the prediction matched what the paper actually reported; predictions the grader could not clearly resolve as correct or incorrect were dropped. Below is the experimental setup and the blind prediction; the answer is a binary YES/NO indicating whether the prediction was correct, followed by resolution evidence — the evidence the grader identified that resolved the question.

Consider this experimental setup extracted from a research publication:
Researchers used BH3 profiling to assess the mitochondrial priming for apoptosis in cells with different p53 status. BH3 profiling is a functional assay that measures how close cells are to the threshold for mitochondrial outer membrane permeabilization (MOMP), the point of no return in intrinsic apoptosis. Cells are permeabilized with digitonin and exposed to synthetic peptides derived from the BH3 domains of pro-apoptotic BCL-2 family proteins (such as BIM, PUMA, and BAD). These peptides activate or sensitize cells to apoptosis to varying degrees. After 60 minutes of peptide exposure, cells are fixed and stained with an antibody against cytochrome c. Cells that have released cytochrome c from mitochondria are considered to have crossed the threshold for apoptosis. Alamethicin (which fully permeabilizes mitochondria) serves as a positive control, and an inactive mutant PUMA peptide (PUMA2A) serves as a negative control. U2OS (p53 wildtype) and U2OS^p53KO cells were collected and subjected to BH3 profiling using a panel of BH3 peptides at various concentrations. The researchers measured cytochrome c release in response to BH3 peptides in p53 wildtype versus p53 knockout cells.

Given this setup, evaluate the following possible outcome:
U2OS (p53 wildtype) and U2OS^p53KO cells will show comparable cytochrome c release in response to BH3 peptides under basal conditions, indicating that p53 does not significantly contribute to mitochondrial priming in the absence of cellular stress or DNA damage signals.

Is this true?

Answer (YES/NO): NO